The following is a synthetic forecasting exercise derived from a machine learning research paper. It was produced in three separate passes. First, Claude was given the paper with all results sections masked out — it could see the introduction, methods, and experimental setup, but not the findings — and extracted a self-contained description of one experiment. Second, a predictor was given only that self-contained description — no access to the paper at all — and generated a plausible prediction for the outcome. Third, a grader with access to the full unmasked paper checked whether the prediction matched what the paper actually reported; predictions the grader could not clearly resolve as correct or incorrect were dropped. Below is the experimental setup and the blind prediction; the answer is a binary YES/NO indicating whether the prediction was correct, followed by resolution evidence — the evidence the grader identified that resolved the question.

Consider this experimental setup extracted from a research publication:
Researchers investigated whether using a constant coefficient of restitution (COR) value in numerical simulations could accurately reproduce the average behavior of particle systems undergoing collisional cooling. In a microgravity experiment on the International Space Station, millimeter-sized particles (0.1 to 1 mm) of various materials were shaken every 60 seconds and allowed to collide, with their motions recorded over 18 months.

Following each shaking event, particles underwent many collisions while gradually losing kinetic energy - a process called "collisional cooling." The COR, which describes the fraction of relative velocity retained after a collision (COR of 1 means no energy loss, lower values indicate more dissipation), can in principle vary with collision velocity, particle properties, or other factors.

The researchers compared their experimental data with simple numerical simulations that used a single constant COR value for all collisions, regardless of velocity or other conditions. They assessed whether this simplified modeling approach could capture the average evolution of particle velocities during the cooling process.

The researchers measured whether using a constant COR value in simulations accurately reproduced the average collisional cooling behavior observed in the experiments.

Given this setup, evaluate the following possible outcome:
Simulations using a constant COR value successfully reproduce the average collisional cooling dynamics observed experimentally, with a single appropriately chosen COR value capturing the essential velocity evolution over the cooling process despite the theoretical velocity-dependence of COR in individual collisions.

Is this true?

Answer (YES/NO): YES